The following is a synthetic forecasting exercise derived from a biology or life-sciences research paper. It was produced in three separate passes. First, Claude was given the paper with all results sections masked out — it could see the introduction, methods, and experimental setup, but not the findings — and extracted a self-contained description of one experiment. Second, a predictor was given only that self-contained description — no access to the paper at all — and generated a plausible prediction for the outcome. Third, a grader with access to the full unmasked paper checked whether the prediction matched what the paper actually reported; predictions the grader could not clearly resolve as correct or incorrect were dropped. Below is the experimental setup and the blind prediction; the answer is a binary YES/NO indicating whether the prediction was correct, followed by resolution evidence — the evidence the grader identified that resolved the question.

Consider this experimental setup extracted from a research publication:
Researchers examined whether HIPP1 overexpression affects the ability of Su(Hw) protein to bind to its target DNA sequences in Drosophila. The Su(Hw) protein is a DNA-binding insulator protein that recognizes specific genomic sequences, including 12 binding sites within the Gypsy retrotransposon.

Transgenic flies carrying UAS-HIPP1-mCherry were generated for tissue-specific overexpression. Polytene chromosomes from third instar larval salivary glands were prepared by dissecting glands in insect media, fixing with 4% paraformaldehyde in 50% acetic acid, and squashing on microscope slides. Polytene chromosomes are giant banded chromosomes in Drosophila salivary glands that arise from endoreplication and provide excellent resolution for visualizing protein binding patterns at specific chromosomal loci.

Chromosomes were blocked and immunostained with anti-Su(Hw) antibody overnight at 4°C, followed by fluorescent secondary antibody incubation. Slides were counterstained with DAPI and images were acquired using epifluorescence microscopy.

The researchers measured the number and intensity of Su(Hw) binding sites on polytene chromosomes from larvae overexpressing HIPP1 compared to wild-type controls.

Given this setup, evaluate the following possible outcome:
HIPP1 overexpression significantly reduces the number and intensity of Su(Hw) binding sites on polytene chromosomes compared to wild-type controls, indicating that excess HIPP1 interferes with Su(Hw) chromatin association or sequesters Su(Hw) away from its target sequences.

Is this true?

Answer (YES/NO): NO